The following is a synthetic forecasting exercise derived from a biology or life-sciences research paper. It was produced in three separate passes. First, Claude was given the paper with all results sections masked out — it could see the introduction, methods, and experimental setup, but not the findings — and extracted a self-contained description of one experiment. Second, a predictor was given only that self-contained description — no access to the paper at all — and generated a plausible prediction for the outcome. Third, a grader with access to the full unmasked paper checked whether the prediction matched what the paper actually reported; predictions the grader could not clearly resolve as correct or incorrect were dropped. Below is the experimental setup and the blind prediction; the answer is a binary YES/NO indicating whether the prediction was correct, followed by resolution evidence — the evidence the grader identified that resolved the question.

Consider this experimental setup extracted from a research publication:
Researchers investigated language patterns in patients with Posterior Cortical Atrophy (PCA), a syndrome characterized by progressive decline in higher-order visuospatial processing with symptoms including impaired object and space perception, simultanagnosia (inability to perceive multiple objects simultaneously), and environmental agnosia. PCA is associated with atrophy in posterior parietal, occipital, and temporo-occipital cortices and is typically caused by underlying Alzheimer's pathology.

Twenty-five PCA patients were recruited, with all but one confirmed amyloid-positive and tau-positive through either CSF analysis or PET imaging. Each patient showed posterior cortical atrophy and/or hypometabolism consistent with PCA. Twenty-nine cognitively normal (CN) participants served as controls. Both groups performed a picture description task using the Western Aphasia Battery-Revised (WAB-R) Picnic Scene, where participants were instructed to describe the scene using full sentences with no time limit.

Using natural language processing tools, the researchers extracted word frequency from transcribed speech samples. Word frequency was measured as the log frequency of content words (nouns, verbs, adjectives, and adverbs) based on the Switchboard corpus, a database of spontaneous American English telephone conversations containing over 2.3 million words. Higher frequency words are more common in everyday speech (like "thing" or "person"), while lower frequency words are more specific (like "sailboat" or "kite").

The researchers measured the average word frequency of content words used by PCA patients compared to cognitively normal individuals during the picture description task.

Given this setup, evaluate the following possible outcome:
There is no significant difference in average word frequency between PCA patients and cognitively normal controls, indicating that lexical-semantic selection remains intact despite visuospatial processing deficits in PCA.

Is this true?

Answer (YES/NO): NO